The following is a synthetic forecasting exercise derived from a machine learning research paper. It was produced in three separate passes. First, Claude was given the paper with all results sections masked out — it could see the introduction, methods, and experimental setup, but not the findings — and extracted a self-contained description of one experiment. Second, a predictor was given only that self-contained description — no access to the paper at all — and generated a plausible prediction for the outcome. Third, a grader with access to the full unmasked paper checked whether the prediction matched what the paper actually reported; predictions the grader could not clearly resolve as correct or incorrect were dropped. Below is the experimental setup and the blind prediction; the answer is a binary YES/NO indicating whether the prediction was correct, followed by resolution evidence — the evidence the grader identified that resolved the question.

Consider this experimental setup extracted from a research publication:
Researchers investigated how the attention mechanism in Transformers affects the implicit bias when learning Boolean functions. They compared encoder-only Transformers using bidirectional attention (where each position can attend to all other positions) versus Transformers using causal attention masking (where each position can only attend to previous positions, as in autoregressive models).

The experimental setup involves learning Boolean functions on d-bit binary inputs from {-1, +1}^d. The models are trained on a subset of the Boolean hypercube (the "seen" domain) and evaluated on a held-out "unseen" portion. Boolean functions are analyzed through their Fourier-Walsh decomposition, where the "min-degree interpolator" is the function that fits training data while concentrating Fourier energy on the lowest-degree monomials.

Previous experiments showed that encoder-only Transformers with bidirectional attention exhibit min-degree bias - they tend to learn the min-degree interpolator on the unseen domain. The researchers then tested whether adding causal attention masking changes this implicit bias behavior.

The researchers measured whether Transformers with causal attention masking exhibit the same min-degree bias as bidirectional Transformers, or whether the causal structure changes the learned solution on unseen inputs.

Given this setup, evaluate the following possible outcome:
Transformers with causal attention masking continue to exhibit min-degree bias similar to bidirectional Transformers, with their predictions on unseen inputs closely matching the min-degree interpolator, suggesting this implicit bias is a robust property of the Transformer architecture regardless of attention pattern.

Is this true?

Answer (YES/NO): NO